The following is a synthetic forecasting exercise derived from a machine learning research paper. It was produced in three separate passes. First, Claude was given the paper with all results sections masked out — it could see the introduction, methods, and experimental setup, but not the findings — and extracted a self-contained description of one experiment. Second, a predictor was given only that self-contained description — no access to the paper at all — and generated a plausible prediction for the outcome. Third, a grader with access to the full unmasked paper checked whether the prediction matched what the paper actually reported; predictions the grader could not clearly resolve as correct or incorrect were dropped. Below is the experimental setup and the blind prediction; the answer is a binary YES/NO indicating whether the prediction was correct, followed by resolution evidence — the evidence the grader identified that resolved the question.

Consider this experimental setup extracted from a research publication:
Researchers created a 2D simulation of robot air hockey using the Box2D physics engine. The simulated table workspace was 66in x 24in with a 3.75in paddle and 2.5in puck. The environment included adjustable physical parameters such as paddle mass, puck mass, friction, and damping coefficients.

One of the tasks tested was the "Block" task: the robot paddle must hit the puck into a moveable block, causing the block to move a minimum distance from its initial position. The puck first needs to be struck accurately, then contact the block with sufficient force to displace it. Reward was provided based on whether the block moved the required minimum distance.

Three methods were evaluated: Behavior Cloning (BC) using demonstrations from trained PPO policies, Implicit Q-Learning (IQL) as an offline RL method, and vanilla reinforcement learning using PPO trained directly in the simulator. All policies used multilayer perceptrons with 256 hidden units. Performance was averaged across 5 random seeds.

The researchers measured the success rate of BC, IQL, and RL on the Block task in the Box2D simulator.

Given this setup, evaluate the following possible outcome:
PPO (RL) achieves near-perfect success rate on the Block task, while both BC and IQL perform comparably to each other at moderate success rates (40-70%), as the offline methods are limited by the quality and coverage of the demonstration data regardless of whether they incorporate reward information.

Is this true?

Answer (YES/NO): NO